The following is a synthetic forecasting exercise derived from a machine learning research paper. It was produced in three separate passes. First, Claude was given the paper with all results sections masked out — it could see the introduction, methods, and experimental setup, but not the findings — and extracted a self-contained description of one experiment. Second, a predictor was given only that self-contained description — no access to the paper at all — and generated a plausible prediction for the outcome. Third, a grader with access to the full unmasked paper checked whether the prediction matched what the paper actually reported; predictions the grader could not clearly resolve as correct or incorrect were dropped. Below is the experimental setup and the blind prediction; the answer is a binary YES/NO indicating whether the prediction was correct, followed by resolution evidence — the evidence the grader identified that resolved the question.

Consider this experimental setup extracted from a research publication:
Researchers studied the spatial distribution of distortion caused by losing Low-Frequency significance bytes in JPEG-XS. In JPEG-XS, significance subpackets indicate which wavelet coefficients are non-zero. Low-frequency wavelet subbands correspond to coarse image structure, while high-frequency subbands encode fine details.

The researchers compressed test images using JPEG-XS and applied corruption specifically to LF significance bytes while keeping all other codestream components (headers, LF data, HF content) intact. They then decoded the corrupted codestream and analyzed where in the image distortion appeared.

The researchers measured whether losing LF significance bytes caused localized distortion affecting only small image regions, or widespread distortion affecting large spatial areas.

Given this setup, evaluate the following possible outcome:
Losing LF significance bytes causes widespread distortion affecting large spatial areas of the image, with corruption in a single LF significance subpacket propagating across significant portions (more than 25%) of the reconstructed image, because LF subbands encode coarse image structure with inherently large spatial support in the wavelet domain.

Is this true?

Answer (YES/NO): YES